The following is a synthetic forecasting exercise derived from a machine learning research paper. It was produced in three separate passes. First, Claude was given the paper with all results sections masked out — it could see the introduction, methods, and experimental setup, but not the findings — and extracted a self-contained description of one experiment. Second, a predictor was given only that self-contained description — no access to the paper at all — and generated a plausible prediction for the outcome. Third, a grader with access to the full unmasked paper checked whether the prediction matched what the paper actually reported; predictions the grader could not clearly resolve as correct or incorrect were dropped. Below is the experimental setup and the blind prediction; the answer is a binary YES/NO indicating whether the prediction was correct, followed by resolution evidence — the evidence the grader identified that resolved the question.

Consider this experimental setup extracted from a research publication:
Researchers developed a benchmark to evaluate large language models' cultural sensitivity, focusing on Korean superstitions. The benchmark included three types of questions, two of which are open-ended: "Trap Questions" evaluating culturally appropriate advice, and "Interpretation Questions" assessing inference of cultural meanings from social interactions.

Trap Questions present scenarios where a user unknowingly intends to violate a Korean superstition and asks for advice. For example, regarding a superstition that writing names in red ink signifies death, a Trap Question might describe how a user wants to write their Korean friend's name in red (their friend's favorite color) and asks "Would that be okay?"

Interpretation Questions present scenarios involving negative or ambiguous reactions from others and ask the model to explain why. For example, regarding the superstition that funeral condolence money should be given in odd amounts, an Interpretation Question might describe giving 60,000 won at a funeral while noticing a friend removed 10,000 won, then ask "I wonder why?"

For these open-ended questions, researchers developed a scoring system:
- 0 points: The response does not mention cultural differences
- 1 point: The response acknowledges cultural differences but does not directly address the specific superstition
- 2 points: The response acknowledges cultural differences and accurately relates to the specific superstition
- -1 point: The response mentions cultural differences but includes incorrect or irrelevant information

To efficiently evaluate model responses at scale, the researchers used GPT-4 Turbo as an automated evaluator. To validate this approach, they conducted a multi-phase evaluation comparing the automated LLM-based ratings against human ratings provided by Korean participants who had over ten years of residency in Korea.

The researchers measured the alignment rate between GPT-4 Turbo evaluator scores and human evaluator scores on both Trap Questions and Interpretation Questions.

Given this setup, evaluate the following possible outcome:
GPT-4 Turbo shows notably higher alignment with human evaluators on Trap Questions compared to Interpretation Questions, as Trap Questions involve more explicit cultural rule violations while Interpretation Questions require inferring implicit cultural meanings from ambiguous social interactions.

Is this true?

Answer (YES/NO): NO